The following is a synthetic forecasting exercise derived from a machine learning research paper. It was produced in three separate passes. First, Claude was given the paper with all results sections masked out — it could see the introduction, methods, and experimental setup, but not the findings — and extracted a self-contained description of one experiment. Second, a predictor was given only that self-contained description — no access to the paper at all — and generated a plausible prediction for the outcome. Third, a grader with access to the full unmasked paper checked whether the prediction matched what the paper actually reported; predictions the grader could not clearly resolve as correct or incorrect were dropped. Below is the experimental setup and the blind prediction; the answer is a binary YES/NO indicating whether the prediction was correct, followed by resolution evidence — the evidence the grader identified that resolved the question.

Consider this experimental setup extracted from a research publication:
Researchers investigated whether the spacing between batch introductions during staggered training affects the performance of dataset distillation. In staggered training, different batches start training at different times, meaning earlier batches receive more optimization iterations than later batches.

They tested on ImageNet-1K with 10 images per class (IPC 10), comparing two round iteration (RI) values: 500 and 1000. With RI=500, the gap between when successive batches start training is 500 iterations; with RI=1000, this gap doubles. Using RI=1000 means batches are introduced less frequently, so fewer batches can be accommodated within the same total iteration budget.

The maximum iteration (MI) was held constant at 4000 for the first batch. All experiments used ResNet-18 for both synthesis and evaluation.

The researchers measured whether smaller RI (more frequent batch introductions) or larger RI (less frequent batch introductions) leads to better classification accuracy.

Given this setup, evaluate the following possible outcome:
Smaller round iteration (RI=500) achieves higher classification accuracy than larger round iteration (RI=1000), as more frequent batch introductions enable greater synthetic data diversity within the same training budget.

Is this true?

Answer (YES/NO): YES